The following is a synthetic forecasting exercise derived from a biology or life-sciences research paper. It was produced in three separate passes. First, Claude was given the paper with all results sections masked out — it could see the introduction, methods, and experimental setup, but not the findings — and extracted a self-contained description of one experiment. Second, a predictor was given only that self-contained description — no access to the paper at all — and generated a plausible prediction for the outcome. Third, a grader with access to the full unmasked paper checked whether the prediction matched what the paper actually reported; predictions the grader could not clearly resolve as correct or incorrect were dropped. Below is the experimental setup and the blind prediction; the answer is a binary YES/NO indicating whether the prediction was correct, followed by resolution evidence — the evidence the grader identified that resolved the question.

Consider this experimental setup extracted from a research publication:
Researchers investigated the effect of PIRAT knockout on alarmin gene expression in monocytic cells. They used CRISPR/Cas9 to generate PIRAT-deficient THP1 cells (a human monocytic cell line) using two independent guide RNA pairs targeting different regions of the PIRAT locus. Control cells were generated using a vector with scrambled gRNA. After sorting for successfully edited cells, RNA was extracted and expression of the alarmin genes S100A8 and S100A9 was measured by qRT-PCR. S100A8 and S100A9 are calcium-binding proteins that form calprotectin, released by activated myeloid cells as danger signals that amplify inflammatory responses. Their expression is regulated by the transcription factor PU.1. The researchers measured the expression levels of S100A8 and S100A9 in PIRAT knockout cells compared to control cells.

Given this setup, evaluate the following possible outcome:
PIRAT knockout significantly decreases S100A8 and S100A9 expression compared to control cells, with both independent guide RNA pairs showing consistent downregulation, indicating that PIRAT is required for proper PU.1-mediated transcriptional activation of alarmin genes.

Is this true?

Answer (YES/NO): NO